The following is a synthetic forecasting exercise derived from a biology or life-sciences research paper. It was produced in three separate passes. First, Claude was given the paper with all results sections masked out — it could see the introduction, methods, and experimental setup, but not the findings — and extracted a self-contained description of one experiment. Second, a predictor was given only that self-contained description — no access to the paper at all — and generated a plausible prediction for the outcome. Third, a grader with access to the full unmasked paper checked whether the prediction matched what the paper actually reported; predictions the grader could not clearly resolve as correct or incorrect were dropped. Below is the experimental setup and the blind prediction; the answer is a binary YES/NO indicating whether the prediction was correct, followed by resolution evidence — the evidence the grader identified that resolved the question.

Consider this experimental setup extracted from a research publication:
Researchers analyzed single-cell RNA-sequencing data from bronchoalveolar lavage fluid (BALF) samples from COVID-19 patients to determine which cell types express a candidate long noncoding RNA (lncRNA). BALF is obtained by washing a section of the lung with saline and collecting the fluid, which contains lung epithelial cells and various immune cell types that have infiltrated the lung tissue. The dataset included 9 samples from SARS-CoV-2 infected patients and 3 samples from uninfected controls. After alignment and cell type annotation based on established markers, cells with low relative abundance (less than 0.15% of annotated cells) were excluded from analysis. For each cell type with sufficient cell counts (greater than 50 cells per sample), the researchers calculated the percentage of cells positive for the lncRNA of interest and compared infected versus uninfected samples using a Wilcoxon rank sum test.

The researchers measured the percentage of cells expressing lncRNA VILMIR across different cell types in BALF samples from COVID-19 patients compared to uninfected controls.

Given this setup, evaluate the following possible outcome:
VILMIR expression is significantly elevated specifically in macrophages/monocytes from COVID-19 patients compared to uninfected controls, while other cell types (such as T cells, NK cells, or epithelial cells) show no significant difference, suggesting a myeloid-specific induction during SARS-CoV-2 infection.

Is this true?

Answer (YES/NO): NO